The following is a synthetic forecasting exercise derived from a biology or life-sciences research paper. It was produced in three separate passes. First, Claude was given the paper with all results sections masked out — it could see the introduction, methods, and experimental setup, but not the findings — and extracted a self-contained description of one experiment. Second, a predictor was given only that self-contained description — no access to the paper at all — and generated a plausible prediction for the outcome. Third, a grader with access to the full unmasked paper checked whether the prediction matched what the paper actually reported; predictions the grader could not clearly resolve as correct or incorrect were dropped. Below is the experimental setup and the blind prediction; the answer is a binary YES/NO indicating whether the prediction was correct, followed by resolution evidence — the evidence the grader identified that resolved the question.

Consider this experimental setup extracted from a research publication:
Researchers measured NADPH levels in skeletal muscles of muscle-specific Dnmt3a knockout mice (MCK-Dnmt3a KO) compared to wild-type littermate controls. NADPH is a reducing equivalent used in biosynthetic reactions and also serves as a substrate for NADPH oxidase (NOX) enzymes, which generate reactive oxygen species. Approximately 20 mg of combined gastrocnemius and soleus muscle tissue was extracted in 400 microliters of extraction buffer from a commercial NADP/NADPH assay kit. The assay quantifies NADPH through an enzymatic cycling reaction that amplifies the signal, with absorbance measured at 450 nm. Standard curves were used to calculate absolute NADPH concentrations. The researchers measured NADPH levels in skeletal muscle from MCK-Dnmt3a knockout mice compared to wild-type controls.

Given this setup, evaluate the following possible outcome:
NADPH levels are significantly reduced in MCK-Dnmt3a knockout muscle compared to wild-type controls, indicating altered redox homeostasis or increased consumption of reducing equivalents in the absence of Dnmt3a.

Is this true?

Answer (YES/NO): NO